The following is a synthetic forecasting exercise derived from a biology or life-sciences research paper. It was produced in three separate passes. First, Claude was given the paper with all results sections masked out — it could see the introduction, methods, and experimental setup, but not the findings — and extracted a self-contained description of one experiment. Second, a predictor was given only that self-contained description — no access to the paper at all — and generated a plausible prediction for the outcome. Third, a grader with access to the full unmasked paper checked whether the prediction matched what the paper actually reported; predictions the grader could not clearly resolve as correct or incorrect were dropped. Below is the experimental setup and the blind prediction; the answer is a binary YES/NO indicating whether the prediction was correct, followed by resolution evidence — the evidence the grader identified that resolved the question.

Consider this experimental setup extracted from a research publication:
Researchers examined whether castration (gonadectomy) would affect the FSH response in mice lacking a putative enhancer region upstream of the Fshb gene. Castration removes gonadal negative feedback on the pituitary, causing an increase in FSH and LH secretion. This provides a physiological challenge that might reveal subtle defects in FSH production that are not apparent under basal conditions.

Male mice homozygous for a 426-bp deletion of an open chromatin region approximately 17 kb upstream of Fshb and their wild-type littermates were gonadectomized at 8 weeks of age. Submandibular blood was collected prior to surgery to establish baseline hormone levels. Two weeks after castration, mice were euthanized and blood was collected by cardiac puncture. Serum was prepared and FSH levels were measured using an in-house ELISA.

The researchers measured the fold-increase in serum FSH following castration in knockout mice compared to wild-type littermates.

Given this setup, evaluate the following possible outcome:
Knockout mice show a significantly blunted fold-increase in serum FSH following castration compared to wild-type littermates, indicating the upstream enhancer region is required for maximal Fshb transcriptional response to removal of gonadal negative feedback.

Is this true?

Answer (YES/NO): NO